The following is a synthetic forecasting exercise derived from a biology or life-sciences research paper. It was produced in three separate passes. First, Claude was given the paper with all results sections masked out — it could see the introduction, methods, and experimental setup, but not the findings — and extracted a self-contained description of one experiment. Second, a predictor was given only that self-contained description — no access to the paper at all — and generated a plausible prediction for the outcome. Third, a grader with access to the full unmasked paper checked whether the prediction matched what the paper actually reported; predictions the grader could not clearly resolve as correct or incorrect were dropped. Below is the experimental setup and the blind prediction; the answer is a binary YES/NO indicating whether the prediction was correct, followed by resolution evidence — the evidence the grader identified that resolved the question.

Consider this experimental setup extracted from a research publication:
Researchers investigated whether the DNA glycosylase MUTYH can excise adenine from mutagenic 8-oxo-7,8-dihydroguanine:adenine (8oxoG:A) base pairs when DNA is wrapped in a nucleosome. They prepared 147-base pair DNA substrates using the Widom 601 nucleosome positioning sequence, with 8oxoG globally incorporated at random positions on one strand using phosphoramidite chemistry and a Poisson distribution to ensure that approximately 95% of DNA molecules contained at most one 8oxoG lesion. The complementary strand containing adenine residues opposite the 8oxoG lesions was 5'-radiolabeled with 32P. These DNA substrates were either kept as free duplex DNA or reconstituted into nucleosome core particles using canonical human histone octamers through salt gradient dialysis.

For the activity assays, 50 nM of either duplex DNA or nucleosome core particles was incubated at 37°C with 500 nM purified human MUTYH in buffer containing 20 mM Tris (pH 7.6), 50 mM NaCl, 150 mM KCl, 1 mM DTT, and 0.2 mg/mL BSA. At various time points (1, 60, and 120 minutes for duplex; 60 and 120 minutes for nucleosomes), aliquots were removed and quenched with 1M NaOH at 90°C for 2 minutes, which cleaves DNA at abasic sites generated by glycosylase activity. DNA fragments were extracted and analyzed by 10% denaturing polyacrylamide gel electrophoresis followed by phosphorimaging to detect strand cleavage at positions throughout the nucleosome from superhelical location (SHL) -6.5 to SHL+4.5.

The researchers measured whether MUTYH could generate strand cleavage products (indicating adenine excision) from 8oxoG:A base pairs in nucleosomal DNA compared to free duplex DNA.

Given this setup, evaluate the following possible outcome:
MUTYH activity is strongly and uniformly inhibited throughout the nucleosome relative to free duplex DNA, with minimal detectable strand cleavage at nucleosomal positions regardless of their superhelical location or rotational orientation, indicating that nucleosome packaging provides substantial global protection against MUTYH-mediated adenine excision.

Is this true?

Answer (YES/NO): NO